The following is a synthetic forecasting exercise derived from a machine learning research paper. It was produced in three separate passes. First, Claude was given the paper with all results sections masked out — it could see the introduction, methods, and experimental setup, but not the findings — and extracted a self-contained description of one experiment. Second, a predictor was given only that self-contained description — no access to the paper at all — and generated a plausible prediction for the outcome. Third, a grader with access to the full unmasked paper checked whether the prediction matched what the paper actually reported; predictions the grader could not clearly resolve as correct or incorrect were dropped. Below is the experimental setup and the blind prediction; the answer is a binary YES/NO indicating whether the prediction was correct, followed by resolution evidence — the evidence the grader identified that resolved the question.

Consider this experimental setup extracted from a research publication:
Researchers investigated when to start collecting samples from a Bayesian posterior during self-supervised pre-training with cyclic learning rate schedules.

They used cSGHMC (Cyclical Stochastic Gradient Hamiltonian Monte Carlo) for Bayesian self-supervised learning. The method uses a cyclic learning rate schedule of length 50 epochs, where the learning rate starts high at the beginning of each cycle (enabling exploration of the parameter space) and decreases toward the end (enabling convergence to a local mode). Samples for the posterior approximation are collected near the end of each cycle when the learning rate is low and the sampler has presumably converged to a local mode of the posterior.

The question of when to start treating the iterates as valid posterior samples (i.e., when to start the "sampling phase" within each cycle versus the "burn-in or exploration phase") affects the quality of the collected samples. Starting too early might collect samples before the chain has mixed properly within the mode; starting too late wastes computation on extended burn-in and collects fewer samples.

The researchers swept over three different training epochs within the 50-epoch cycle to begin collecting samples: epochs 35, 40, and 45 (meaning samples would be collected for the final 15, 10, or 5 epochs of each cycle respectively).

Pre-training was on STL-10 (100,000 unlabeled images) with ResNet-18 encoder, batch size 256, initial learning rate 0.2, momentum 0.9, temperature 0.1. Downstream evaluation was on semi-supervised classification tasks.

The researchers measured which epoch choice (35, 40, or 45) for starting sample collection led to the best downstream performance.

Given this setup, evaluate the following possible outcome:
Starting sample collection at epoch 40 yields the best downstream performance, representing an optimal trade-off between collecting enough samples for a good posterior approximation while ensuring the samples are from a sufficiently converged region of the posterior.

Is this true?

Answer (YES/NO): YES